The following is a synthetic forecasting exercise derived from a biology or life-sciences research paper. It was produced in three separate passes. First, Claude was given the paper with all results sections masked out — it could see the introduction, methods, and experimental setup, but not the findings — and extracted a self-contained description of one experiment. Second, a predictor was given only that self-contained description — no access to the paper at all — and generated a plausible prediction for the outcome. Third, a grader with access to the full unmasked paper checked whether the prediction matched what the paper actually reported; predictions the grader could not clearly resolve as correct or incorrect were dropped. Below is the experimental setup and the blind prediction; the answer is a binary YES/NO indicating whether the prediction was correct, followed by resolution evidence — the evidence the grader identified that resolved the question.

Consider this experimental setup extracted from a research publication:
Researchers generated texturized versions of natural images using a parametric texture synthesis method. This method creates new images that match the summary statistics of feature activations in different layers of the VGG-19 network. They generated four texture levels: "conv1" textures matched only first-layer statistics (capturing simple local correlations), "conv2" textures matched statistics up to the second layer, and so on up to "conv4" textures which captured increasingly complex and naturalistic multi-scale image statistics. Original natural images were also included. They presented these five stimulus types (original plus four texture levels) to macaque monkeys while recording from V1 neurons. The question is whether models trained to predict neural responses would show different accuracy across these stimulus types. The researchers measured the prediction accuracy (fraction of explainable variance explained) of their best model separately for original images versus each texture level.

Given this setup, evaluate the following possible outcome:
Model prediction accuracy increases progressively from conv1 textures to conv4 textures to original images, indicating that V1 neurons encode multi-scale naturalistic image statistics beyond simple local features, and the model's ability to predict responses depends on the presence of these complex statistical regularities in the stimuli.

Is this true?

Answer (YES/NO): NO